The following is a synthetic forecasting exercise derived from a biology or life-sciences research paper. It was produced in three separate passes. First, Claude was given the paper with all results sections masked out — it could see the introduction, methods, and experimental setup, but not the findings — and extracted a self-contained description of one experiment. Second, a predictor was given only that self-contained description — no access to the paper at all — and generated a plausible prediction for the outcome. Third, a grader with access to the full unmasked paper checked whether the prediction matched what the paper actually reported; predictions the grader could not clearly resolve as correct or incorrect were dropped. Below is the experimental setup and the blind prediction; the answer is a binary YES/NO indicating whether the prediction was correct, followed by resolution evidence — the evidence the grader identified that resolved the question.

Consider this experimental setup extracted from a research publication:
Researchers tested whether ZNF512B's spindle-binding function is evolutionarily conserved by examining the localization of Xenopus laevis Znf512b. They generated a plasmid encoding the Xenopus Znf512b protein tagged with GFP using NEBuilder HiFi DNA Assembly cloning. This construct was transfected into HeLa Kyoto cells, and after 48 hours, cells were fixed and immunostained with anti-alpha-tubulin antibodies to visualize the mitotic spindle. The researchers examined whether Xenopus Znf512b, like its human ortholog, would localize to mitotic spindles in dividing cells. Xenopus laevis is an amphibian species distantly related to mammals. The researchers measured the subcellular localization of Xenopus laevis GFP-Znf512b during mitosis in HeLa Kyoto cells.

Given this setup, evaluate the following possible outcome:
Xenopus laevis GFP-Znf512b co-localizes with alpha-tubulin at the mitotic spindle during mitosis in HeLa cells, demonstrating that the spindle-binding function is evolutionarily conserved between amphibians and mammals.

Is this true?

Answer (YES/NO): NO